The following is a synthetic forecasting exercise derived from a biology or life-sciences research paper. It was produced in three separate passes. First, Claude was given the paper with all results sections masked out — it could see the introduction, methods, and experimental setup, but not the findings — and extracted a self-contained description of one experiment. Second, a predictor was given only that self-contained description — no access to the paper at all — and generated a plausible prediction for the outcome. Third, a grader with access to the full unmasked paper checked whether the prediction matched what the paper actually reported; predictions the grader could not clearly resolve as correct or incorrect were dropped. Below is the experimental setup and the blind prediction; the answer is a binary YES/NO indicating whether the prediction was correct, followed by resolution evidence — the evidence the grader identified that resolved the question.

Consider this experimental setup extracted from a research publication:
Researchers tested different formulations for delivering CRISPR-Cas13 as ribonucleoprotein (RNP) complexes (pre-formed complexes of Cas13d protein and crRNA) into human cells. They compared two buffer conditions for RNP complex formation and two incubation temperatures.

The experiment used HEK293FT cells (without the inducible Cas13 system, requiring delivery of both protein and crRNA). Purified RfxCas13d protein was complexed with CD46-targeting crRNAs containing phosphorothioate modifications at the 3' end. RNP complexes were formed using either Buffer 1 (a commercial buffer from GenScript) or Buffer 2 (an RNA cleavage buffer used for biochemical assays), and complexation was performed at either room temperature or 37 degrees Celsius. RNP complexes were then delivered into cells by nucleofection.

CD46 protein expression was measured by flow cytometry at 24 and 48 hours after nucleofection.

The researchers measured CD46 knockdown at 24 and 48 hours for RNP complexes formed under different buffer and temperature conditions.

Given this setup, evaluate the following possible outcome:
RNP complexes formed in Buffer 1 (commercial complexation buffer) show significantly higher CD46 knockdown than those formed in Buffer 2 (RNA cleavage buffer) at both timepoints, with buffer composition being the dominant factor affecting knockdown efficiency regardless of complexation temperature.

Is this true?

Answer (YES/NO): NO